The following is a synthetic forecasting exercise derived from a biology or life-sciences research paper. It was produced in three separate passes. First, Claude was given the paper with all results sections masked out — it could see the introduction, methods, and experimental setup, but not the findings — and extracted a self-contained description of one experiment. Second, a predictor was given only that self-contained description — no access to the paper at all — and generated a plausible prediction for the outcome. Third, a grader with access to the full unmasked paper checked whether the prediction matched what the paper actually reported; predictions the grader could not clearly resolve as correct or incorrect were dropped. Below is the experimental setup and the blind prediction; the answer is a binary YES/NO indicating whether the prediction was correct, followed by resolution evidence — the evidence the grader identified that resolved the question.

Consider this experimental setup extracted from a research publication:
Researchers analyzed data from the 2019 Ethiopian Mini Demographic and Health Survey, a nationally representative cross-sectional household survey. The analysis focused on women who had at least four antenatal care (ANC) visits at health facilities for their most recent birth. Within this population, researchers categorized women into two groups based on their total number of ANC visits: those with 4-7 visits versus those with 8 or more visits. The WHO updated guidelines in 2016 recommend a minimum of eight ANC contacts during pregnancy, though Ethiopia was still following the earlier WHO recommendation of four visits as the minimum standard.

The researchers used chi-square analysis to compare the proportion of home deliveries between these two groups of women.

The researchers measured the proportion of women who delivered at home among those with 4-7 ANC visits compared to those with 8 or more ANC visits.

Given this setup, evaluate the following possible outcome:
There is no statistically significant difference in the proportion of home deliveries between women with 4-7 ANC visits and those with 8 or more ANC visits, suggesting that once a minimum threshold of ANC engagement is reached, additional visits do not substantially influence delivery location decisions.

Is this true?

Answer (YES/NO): NO